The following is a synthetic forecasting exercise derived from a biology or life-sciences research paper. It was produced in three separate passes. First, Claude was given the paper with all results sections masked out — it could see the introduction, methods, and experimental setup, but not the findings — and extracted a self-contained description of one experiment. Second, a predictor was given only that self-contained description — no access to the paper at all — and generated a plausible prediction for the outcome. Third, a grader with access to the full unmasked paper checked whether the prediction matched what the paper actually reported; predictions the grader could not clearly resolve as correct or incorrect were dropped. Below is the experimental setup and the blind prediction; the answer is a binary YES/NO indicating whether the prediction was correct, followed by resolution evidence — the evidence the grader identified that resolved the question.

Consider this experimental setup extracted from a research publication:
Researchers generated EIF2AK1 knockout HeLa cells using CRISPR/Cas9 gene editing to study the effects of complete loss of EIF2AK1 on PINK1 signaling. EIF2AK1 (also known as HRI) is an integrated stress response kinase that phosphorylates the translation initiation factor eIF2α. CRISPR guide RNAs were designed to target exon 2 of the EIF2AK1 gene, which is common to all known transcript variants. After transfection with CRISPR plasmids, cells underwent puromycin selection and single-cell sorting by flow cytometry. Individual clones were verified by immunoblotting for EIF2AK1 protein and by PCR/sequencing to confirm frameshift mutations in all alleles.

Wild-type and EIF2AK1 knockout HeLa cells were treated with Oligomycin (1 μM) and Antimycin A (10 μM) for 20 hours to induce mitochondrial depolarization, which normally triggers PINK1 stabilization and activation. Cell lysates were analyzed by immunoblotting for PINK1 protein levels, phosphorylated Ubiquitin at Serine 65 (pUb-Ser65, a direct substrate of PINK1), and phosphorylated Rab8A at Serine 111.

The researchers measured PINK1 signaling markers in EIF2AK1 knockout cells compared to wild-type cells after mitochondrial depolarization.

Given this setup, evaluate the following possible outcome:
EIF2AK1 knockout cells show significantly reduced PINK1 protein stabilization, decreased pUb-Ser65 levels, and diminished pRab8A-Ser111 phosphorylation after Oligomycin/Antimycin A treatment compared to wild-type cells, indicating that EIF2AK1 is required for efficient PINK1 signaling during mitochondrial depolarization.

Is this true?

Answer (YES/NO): NO